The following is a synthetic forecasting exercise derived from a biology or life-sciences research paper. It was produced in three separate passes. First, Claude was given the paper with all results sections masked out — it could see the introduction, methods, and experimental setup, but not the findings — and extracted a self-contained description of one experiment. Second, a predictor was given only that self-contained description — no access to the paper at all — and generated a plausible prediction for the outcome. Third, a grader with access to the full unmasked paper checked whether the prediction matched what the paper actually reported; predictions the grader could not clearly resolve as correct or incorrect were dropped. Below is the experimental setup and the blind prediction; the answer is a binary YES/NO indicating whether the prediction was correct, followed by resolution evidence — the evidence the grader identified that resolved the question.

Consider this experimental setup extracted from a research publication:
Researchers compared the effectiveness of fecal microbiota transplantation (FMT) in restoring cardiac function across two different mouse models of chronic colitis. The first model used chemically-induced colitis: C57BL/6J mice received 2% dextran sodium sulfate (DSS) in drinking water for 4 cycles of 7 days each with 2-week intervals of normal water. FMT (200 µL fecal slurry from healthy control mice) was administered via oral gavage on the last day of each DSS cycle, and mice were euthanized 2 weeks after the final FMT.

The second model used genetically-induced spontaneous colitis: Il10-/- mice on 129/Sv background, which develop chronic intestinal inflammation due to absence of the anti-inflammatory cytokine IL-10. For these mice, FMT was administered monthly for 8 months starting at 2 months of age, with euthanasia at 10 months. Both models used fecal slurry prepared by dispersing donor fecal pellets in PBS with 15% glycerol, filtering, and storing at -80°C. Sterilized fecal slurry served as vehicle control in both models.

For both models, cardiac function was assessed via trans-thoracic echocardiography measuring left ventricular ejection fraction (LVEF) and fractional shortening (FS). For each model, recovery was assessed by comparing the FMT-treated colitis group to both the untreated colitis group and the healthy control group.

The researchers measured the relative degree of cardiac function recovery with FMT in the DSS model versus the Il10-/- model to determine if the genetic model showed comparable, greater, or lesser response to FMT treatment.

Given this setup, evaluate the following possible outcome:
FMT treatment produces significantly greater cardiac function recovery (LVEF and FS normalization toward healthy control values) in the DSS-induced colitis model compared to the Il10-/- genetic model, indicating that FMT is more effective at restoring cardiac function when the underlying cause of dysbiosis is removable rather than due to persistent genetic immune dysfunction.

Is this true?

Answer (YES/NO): YES